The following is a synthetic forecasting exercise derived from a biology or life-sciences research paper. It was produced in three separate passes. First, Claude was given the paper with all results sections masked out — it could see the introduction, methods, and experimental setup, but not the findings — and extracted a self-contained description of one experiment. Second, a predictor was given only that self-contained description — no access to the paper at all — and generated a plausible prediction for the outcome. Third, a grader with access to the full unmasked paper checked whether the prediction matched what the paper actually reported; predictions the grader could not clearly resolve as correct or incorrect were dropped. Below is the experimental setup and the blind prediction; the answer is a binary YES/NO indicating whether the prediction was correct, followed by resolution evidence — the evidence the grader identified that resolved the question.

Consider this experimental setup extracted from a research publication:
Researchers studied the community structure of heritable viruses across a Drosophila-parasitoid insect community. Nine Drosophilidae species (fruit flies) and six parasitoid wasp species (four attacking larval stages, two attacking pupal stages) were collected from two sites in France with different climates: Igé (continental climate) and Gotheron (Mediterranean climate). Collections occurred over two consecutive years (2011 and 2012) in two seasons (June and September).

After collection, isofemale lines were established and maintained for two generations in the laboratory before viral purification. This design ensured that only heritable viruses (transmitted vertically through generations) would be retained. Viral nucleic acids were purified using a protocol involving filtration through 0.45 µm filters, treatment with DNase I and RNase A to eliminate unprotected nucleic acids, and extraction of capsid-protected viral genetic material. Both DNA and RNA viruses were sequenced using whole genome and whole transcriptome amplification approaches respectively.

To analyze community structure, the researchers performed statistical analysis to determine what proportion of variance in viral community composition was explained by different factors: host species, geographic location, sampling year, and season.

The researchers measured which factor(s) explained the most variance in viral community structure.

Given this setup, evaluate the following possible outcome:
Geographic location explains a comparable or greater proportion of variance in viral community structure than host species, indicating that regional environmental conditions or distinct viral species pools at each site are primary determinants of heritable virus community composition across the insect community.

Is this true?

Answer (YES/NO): NO